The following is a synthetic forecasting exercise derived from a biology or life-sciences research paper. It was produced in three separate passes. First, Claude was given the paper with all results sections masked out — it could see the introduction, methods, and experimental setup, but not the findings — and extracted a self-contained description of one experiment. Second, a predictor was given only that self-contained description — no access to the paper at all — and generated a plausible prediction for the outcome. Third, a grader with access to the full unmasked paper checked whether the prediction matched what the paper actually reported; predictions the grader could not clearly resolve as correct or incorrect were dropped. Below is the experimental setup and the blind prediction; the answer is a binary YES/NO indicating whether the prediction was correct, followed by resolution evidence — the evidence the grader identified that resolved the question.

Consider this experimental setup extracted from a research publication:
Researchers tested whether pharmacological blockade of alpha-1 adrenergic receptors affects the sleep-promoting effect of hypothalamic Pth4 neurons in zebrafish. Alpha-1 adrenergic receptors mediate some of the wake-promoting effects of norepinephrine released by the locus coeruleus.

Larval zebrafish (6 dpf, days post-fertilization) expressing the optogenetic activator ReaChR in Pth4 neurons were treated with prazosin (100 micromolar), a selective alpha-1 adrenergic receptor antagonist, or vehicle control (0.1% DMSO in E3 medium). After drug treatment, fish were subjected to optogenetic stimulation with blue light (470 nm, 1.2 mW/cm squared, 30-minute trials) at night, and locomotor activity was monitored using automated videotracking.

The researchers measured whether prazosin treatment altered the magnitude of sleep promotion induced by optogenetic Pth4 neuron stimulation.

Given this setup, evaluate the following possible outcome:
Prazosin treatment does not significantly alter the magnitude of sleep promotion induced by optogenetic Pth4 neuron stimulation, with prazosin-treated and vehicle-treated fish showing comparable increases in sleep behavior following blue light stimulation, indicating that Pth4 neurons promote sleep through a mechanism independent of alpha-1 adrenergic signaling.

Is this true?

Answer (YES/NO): NO